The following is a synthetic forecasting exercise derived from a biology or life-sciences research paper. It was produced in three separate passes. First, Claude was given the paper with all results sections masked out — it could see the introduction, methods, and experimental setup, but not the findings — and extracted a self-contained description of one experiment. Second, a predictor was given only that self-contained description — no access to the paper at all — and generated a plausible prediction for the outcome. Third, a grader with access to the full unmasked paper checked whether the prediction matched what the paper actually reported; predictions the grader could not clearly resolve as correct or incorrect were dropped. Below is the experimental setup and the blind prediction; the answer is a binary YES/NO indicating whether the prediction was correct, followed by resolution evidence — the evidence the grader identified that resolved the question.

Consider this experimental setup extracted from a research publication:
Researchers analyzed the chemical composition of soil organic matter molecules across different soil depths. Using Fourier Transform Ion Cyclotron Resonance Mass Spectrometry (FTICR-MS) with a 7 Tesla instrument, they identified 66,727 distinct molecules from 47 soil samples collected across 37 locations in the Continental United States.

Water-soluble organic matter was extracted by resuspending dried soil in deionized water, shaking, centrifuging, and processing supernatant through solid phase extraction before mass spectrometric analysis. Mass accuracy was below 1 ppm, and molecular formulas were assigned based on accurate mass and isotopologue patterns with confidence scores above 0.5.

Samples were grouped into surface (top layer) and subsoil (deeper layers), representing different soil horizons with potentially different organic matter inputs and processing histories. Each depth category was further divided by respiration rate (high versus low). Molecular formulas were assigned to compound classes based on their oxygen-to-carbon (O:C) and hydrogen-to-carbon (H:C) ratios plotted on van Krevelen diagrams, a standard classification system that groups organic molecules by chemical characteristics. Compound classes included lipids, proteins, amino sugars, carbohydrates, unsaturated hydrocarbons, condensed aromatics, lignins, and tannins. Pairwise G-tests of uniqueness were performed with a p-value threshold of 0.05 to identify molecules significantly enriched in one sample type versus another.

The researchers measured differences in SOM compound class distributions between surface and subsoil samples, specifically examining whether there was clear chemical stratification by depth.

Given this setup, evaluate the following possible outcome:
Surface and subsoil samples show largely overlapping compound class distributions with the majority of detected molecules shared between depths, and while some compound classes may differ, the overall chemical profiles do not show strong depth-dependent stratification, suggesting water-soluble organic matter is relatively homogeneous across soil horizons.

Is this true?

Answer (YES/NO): NO